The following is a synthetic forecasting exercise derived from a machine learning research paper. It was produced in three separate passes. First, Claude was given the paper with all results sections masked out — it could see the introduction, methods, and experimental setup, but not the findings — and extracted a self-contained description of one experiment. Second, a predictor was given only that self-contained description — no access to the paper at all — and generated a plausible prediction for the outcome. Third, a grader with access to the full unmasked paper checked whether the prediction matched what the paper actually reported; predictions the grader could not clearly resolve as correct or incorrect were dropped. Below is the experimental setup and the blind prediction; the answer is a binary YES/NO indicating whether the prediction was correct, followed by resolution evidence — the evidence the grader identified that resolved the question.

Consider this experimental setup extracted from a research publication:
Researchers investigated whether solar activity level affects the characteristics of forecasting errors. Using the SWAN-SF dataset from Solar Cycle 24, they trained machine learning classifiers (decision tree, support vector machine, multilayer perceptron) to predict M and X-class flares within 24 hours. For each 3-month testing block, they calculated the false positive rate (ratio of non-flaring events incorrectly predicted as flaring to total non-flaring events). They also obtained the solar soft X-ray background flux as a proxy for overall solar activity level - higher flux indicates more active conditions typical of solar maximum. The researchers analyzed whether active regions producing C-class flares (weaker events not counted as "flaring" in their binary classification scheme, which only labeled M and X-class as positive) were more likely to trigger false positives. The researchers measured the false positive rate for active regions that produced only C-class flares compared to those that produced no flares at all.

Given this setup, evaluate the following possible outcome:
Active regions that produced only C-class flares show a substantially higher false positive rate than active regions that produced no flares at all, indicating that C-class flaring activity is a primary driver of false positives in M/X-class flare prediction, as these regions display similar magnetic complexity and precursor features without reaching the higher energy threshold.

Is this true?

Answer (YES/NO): NO